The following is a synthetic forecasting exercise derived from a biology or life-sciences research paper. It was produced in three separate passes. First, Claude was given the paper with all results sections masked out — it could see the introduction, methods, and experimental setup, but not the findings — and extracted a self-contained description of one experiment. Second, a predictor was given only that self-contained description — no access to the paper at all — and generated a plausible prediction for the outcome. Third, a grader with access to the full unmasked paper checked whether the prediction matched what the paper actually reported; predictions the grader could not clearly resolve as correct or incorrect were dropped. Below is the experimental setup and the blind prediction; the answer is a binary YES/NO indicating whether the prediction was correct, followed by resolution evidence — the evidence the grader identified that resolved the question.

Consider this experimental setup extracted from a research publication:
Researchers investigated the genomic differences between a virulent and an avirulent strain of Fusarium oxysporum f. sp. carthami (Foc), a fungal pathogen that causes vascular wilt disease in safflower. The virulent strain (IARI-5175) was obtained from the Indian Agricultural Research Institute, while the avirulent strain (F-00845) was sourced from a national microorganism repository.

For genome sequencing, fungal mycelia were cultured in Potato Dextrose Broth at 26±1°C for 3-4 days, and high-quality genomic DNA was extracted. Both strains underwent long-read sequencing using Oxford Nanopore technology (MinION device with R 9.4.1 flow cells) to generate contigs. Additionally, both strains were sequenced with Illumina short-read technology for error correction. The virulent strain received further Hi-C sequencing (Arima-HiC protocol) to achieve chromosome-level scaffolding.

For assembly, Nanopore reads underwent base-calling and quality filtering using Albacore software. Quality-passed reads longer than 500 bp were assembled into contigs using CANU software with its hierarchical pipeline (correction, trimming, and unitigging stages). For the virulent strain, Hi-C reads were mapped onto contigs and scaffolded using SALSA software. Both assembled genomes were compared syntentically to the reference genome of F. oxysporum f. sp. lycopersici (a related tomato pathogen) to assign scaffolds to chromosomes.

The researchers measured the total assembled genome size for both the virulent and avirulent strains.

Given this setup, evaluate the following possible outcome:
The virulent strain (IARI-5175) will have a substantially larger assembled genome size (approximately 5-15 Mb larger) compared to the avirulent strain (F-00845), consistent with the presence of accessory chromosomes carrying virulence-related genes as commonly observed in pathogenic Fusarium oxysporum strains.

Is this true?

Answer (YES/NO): NO